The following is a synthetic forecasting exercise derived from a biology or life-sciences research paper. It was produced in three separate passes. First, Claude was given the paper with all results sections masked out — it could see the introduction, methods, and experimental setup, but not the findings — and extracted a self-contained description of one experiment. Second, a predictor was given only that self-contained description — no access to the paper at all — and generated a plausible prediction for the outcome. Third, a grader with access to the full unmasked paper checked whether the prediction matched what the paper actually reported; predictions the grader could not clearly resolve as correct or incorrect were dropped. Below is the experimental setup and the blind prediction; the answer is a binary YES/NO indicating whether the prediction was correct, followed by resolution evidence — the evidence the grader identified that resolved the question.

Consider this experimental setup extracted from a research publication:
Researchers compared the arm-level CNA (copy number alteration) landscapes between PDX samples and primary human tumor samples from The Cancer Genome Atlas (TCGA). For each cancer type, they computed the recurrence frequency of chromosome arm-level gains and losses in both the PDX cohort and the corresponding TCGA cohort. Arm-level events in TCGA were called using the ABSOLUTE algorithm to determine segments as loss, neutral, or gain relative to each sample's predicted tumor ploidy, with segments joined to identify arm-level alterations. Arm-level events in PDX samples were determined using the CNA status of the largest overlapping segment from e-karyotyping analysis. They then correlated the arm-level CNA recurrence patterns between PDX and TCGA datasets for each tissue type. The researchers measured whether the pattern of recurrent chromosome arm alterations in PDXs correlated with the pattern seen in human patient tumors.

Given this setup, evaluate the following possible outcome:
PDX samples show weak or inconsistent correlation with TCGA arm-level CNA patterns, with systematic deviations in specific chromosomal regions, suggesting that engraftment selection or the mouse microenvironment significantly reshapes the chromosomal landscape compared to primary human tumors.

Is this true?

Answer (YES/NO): NO